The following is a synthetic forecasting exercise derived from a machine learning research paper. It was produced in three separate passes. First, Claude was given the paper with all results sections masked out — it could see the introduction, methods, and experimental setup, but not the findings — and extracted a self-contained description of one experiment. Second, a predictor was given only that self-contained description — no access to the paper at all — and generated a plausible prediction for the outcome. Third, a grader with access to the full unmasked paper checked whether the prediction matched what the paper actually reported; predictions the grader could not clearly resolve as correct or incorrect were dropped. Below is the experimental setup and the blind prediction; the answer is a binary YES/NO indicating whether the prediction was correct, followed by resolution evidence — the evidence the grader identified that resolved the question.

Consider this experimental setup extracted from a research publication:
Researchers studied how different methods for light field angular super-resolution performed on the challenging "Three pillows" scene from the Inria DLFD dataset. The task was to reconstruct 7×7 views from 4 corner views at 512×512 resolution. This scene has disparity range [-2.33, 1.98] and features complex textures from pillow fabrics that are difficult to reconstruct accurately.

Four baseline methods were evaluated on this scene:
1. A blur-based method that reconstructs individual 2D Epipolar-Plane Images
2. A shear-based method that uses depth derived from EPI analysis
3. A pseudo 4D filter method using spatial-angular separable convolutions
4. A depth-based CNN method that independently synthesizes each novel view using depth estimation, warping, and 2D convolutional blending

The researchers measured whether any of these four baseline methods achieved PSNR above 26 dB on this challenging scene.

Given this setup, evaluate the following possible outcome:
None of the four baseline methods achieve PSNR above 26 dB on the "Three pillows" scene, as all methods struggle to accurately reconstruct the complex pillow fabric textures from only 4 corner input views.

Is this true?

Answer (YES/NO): YES